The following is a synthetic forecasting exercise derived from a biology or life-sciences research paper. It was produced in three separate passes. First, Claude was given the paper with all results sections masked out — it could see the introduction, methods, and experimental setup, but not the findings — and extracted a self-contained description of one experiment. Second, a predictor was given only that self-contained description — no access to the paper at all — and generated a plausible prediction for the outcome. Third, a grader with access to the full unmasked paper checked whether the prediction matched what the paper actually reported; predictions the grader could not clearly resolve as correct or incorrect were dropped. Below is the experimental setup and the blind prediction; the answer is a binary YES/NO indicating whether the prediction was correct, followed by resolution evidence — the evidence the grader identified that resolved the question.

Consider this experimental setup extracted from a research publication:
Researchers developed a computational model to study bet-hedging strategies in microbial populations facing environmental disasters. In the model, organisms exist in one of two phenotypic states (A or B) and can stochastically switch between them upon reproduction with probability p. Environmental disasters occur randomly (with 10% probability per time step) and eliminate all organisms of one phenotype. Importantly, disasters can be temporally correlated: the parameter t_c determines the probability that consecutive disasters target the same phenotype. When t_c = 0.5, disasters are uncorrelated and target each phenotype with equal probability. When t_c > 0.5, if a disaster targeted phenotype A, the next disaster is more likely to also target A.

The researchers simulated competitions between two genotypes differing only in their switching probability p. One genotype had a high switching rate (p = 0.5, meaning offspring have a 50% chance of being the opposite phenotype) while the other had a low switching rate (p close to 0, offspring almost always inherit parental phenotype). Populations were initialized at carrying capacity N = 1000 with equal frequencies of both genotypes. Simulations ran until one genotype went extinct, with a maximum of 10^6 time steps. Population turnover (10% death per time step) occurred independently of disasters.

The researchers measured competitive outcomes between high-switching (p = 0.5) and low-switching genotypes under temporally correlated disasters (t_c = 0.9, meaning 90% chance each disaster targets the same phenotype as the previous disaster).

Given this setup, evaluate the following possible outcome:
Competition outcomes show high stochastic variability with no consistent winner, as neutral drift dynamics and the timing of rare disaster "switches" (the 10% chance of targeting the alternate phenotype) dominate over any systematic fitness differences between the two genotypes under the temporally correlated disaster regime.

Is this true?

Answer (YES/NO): NO